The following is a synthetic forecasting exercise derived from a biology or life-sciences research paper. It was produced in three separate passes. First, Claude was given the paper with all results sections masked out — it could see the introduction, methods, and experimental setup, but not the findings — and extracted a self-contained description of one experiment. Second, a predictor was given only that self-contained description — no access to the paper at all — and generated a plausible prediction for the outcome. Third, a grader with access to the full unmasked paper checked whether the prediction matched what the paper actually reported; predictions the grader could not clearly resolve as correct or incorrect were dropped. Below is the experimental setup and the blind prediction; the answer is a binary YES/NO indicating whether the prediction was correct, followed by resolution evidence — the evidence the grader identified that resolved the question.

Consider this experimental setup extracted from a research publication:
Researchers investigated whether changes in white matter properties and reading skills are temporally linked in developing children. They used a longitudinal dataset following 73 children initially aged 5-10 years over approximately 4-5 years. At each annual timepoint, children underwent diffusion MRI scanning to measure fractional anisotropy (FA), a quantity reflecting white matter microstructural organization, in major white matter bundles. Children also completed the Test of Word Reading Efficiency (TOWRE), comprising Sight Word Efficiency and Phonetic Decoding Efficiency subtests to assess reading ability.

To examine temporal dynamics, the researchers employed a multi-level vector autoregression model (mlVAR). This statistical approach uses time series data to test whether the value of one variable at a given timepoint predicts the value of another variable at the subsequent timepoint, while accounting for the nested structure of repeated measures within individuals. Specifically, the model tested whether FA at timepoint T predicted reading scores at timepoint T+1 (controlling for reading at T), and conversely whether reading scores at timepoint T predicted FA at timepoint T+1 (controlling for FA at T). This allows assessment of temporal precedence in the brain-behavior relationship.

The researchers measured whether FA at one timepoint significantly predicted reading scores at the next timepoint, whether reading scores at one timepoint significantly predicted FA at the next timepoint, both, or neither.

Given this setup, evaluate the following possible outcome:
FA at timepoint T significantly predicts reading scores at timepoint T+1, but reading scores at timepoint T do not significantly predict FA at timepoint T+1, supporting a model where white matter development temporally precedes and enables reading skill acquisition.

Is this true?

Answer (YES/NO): NO